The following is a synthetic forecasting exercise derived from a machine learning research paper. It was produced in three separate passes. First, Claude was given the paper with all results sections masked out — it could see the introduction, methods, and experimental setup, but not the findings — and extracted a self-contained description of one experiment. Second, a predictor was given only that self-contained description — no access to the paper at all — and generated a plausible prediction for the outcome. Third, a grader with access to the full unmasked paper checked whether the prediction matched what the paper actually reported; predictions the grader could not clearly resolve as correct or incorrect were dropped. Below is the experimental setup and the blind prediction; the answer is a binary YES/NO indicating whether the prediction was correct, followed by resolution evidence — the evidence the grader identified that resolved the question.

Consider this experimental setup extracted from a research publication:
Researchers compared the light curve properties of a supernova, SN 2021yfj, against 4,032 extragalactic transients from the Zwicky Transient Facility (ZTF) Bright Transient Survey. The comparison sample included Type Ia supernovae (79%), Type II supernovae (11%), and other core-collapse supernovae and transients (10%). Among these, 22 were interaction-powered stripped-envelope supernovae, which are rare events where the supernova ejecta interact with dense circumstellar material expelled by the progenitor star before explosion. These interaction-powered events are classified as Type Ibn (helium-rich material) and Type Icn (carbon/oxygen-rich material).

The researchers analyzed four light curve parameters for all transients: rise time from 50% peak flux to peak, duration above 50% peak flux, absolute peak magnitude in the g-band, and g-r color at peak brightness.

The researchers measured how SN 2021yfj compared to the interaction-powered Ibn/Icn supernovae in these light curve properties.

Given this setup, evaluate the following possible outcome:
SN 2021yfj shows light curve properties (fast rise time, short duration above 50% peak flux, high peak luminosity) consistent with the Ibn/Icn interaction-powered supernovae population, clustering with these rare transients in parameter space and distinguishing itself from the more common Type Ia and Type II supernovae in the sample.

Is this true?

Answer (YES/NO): NO